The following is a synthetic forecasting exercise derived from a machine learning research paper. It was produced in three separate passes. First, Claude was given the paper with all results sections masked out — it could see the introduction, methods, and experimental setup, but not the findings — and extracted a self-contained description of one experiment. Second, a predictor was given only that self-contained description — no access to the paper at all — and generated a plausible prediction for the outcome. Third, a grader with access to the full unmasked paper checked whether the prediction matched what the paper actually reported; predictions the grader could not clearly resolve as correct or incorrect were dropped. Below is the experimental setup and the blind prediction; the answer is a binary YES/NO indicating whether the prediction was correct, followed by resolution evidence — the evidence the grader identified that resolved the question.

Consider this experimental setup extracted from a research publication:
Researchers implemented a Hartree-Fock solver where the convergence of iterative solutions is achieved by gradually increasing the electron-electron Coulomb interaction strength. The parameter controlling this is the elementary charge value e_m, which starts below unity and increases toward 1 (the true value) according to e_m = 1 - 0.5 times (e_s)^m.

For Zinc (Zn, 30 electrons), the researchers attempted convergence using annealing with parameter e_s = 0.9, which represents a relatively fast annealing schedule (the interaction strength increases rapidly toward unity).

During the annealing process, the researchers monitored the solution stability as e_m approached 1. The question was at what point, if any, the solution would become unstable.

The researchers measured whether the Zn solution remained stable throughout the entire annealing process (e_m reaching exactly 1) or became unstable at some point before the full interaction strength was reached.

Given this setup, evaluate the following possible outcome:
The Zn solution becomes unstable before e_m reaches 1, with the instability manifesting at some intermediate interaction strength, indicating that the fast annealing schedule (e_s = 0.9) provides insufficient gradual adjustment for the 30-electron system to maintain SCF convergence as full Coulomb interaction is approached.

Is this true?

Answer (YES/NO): NO